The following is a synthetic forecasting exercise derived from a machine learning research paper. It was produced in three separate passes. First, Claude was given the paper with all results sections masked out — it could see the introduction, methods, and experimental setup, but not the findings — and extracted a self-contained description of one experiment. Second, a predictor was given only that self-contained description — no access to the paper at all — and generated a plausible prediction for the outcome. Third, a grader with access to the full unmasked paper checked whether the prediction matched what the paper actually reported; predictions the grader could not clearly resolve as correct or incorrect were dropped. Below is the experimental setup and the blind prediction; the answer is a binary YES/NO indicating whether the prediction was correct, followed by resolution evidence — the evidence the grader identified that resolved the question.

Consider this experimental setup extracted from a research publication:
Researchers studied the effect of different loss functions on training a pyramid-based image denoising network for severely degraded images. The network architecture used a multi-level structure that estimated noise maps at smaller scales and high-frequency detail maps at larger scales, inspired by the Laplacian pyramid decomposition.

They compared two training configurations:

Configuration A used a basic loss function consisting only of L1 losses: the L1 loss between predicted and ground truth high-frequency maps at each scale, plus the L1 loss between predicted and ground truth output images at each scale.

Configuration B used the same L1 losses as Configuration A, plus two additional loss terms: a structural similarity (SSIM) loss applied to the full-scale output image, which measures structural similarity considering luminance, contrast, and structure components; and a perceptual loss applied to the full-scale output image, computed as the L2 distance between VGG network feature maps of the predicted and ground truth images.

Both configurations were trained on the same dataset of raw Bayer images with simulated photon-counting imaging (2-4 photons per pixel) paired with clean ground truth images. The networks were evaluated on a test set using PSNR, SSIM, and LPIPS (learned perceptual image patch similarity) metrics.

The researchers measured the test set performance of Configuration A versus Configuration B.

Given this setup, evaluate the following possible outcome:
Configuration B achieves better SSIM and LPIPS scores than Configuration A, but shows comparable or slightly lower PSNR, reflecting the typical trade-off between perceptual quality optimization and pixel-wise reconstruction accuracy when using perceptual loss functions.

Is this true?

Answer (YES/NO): NO